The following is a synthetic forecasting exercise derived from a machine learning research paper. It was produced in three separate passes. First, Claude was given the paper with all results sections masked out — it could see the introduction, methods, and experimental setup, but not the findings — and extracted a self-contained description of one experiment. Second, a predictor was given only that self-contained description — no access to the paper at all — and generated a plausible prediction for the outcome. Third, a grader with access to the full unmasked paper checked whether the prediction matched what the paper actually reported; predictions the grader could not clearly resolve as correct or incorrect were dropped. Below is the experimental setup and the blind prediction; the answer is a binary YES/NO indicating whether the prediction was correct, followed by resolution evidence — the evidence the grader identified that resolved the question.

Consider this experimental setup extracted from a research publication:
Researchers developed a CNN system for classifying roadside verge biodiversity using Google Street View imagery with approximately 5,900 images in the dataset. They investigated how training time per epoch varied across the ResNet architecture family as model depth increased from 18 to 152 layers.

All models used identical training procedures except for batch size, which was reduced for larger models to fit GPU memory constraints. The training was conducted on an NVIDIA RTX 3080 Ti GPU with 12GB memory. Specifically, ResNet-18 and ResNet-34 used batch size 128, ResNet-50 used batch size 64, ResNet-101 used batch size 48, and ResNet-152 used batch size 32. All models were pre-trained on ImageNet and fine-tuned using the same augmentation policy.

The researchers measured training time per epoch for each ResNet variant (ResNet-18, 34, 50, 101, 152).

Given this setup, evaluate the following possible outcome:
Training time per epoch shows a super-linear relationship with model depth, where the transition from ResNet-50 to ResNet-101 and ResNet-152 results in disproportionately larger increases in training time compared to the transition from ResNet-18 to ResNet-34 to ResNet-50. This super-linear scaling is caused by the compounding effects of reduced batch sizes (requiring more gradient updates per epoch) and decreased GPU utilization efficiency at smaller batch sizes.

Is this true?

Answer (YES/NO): NO